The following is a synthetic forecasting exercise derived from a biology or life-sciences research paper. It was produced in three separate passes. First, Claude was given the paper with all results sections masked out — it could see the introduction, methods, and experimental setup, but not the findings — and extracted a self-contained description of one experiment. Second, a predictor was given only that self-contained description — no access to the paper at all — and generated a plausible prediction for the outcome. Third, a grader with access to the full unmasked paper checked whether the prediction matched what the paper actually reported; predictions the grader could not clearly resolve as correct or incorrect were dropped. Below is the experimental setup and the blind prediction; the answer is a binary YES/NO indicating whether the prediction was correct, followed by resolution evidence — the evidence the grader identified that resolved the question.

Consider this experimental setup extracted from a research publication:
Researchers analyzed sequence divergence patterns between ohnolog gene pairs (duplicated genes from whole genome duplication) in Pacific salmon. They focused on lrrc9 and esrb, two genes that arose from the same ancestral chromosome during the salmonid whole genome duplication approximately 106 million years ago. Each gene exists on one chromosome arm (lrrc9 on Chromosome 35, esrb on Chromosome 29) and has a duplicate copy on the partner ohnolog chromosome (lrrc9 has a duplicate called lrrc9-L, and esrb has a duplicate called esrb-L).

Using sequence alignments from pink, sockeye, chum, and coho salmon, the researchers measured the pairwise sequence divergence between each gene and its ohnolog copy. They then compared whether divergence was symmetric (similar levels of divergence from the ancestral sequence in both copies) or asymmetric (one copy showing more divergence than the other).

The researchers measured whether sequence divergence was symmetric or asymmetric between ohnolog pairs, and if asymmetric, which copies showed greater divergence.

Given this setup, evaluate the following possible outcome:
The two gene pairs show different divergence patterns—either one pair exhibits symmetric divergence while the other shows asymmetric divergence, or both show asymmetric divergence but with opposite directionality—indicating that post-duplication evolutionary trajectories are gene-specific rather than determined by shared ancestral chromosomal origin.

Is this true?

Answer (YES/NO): NO